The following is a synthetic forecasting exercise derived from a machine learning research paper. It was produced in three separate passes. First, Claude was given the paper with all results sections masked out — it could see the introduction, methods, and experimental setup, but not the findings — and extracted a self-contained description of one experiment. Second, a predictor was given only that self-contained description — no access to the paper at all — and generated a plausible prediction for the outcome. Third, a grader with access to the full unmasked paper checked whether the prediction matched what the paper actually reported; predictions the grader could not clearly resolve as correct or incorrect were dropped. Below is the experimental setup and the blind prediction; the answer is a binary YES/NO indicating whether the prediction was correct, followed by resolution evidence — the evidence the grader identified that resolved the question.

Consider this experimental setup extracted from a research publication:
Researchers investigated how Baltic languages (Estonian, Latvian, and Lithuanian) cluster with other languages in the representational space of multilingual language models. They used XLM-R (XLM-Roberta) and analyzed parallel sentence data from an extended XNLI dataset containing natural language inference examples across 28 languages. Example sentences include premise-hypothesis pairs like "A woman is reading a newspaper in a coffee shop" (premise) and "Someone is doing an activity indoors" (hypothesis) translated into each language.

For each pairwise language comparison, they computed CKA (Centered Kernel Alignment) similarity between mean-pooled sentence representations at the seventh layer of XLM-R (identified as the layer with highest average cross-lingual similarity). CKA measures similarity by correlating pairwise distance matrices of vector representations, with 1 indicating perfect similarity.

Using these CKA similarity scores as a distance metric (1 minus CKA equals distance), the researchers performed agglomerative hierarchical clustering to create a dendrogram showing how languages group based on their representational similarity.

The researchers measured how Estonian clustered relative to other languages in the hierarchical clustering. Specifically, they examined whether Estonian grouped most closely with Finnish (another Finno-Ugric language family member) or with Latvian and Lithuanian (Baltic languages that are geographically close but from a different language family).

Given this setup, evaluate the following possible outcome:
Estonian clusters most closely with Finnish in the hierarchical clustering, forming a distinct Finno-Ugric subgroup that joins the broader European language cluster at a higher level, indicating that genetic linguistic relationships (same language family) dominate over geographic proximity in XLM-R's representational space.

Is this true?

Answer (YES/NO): YES